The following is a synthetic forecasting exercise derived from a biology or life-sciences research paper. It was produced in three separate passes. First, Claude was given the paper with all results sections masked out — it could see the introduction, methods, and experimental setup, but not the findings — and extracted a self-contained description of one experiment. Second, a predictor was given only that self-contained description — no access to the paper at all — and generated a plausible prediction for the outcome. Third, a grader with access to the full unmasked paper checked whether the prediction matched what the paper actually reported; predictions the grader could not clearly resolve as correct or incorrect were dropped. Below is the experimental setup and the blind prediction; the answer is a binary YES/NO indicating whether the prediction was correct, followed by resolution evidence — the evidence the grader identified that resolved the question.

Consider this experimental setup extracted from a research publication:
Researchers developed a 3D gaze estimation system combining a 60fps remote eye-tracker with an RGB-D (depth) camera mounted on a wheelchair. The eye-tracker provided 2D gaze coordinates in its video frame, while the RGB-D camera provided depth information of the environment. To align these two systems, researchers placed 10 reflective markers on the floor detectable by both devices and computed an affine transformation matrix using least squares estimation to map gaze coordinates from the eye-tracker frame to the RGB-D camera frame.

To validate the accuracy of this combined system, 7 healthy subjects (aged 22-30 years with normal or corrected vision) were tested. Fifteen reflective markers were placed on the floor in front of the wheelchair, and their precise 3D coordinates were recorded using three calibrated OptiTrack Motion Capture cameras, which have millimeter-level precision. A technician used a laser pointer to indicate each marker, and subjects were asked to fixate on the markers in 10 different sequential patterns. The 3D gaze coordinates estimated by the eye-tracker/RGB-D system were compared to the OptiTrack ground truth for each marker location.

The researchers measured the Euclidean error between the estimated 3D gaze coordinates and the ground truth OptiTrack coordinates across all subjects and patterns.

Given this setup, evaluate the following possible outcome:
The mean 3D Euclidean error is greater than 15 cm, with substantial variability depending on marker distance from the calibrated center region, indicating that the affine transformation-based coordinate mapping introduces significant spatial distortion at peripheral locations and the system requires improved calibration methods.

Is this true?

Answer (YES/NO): NO